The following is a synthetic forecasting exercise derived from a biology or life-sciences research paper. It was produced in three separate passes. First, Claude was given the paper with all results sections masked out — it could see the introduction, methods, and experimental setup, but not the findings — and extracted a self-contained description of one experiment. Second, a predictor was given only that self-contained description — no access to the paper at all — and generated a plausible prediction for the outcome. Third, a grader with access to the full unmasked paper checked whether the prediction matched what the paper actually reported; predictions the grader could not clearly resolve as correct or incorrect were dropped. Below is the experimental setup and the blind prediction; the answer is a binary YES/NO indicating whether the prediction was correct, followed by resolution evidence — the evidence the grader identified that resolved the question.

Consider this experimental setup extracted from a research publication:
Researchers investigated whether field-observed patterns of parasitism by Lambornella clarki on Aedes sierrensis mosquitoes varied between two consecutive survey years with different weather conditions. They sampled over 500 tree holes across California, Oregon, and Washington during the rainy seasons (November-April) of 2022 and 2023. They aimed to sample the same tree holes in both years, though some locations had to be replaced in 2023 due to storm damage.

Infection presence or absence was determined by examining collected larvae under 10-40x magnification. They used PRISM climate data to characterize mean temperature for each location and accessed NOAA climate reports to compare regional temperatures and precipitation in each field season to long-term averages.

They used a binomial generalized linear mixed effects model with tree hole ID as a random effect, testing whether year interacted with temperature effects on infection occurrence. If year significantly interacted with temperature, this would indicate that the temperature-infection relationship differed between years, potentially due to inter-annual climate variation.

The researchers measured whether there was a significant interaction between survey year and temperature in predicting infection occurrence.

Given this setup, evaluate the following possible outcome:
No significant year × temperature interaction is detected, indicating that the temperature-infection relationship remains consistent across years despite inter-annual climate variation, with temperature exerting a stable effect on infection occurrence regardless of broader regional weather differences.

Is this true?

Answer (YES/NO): YES